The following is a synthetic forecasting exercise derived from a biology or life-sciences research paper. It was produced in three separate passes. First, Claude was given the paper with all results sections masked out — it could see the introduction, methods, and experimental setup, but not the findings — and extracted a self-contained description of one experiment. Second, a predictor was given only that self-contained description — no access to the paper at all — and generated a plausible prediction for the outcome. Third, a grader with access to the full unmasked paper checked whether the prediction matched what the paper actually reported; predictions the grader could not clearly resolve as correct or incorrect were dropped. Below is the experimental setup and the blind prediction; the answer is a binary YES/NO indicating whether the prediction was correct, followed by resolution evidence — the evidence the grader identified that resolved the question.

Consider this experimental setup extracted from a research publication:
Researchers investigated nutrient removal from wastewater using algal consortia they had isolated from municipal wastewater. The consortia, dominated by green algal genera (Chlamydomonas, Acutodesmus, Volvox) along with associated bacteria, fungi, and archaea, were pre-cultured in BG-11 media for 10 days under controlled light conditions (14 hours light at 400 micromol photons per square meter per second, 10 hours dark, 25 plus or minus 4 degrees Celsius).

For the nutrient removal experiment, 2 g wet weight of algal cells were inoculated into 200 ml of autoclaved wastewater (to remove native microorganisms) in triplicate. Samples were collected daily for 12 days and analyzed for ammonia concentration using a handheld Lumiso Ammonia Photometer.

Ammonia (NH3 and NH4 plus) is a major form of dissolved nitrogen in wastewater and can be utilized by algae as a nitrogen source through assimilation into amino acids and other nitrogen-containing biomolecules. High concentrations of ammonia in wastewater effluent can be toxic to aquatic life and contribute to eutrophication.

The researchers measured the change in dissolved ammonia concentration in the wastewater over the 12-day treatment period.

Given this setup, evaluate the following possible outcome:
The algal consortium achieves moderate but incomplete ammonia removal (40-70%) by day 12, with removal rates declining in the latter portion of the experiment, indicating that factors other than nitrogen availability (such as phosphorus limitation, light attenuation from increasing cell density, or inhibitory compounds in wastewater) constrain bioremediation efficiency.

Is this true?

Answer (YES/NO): NO